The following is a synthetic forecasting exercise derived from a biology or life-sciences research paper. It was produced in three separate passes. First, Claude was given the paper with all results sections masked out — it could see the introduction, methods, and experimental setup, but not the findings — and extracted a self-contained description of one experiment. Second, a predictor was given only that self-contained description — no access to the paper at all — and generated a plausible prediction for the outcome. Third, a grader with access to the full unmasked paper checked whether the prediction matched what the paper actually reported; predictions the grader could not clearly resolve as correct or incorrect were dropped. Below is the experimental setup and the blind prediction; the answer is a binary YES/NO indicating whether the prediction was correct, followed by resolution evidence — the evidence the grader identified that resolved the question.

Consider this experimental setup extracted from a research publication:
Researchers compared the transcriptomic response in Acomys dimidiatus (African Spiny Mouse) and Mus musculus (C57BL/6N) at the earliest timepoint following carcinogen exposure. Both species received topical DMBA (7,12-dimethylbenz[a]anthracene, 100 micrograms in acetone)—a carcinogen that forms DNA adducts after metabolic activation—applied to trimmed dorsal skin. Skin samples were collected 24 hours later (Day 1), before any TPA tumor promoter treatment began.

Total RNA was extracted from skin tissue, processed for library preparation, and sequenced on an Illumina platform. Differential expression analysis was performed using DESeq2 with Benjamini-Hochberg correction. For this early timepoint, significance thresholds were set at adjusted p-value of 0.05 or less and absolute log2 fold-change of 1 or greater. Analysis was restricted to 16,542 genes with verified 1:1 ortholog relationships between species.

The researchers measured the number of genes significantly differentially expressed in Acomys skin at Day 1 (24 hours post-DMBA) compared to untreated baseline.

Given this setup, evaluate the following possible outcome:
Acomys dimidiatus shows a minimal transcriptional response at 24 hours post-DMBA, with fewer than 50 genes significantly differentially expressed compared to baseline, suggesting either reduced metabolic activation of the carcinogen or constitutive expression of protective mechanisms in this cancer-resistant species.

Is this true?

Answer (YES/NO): YES